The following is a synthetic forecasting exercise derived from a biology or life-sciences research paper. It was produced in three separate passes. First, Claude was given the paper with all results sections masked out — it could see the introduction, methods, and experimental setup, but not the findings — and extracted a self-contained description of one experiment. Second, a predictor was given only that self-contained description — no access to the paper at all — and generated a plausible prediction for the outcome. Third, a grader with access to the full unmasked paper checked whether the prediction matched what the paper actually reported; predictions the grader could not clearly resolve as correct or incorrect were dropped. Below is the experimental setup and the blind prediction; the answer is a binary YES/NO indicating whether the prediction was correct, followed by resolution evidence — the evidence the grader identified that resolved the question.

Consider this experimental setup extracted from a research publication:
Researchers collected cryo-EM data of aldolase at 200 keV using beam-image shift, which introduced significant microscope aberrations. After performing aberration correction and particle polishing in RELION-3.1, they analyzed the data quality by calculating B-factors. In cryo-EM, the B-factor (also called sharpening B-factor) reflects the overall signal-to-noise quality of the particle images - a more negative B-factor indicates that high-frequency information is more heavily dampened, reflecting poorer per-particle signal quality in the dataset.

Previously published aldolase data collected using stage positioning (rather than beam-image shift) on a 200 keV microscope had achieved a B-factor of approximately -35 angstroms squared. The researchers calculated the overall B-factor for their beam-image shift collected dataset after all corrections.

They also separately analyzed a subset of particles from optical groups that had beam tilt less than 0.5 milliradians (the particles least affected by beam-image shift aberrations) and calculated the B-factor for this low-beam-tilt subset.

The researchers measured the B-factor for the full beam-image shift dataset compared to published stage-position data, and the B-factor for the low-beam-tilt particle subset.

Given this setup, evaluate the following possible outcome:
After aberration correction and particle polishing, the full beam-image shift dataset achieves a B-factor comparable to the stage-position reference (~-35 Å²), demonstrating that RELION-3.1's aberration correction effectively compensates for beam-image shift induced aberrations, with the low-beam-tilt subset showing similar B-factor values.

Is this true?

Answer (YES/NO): NO